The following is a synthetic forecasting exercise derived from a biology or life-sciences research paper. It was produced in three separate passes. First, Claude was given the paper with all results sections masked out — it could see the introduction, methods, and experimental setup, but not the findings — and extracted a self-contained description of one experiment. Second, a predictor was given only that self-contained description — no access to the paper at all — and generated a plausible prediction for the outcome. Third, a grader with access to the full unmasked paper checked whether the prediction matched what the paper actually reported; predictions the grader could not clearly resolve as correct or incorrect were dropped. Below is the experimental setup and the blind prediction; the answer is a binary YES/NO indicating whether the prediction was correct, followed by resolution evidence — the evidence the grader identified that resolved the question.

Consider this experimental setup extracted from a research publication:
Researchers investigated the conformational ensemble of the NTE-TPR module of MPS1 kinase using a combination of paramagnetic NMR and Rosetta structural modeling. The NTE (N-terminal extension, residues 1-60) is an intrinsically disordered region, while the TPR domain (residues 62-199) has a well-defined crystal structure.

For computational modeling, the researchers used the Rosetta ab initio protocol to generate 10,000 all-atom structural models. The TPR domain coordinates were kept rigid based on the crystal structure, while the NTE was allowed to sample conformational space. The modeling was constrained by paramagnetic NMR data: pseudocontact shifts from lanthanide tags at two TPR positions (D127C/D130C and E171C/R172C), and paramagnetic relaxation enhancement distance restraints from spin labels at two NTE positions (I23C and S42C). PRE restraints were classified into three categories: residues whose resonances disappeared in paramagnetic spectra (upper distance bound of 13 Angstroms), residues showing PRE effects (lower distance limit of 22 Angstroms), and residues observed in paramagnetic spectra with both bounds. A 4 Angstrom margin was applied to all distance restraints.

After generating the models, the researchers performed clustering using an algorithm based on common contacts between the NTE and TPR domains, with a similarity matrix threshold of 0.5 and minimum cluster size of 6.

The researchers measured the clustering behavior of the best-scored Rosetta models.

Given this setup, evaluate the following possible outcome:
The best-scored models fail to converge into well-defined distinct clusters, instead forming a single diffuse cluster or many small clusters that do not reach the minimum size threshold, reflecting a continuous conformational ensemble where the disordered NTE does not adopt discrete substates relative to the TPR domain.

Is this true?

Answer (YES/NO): NO